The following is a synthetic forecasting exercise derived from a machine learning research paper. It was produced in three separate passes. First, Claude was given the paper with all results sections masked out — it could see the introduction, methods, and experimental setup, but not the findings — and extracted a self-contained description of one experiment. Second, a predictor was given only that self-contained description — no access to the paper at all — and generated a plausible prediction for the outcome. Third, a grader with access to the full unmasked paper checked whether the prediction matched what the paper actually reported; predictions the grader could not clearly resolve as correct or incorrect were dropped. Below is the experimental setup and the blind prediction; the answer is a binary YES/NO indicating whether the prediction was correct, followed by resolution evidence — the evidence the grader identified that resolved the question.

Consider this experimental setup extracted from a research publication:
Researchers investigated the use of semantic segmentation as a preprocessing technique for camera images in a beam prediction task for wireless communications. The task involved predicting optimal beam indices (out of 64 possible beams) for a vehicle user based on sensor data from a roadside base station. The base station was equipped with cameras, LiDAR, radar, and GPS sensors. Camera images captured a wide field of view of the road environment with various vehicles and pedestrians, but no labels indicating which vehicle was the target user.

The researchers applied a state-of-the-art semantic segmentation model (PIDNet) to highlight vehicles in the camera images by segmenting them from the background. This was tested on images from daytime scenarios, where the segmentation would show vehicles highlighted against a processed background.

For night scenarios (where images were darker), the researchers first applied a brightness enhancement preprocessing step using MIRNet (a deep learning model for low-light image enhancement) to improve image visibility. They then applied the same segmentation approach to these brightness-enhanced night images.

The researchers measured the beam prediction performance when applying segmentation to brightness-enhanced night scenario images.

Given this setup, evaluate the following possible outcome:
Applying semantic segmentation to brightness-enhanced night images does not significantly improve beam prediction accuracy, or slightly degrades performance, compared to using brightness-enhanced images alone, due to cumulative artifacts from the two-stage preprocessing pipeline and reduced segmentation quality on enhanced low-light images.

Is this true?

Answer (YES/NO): NO